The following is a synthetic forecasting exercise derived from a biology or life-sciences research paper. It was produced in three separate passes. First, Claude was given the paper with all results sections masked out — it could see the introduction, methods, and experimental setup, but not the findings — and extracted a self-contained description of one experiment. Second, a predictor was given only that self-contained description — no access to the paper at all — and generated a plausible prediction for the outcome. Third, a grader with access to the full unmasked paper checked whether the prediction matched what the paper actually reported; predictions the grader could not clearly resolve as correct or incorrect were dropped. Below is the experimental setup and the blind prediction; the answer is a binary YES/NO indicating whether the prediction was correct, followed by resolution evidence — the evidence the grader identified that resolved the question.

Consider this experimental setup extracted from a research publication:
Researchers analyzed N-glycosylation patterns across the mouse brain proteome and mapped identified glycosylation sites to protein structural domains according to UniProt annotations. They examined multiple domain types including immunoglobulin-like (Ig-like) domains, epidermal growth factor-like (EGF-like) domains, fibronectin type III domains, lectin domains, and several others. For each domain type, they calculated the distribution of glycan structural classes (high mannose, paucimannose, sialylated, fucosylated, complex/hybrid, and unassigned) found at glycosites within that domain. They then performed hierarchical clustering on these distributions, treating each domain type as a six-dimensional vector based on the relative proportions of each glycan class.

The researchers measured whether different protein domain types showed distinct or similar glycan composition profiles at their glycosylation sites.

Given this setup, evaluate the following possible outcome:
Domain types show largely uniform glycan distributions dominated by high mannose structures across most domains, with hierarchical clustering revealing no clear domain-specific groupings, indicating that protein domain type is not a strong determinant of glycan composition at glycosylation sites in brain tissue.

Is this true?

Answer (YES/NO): NO